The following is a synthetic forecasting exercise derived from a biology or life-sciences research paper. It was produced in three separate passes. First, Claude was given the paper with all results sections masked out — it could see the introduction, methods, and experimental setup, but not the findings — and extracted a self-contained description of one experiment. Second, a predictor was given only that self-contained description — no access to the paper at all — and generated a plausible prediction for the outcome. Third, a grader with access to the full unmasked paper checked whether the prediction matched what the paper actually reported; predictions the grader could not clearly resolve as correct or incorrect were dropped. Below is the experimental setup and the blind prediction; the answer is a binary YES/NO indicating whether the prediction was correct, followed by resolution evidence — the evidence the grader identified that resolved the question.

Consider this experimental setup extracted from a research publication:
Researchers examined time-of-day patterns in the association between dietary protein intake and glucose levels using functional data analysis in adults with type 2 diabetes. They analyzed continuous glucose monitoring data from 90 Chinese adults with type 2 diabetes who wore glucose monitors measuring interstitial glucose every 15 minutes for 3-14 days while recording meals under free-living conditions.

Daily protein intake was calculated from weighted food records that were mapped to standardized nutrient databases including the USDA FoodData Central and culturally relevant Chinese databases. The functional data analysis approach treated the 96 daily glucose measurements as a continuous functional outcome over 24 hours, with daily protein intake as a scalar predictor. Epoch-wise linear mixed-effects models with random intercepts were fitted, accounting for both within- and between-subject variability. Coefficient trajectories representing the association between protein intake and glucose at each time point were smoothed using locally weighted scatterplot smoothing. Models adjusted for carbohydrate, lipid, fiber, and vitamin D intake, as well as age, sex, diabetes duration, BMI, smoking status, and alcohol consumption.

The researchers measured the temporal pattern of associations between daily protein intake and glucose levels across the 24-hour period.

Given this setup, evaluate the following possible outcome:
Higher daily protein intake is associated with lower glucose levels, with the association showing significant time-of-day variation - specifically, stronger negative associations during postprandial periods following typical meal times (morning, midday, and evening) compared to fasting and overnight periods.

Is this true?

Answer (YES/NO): NO